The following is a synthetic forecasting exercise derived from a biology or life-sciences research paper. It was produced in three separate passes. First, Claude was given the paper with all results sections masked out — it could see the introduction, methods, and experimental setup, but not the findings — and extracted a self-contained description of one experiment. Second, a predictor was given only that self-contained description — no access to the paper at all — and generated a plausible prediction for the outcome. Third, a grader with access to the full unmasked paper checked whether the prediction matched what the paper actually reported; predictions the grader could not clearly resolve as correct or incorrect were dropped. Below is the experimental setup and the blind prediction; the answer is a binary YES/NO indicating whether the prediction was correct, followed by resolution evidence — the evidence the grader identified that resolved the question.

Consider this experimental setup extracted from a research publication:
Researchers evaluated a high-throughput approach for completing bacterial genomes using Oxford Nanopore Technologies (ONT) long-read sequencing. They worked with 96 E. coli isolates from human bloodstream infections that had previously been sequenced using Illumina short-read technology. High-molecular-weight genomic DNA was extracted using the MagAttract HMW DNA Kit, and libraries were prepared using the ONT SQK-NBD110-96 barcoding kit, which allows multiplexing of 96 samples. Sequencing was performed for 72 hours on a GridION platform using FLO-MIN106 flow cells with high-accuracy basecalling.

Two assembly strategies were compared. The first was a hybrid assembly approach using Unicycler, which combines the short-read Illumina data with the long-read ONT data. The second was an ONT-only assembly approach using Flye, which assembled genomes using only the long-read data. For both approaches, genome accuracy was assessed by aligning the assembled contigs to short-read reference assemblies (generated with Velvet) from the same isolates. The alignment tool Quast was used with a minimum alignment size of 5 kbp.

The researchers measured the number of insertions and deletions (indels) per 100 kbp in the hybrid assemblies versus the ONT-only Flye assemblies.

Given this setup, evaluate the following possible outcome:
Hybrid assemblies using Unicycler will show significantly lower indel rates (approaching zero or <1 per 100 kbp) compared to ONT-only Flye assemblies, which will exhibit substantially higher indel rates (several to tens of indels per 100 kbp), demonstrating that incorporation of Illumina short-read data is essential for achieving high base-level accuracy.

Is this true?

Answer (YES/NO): NO